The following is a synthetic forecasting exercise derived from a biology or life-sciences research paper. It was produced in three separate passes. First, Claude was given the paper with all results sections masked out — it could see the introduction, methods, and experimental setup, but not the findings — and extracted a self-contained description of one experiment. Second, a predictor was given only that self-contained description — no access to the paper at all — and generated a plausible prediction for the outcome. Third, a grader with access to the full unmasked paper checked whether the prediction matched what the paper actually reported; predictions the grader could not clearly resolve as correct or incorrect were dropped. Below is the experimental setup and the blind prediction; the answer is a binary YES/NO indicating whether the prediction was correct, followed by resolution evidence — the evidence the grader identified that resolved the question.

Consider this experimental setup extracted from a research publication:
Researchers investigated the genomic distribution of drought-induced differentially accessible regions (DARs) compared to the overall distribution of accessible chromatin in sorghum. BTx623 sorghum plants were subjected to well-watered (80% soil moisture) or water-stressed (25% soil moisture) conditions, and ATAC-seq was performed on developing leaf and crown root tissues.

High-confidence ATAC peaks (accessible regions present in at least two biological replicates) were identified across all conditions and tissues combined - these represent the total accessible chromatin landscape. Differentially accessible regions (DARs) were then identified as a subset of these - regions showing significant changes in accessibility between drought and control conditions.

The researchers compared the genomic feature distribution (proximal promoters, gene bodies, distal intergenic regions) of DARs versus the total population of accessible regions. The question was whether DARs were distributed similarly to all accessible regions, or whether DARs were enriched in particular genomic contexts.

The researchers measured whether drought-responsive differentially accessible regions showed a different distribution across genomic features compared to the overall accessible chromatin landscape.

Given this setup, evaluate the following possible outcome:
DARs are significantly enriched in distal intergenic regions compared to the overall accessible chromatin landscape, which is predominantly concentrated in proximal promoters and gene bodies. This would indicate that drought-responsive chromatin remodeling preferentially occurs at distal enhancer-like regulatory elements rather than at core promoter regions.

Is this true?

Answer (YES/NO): NO